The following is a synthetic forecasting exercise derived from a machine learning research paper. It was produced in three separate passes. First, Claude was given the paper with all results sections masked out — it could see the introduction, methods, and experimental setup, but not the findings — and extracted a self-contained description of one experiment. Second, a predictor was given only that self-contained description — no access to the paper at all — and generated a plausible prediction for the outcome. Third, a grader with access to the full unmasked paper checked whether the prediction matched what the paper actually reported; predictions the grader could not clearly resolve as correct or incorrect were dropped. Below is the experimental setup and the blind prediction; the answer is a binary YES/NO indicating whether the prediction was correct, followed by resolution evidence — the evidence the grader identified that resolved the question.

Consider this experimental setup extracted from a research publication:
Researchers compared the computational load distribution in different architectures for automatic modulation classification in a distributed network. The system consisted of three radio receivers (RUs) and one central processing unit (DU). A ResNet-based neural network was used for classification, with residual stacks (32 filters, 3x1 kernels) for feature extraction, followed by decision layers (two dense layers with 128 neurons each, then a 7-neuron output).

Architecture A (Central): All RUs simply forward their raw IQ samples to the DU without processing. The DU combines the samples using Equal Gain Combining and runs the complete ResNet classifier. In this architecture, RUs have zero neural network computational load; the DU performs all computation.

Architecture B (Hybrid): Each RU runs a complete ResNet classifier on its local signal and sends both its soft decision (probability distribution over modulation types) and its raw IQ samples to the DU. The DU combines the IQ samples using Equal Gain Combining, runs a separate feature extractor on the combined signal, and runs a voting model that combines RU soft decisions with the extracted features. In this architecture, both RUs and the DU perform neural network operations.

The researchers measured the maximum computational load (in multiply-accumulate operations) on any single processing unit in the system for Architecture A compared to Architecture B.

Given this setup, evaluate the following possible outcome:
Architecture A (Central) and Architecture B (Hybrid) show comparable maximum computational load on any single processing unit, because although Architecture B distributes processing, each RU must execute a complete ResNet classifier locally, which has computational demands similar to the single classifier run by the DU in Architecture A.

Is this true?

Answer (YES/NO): NO